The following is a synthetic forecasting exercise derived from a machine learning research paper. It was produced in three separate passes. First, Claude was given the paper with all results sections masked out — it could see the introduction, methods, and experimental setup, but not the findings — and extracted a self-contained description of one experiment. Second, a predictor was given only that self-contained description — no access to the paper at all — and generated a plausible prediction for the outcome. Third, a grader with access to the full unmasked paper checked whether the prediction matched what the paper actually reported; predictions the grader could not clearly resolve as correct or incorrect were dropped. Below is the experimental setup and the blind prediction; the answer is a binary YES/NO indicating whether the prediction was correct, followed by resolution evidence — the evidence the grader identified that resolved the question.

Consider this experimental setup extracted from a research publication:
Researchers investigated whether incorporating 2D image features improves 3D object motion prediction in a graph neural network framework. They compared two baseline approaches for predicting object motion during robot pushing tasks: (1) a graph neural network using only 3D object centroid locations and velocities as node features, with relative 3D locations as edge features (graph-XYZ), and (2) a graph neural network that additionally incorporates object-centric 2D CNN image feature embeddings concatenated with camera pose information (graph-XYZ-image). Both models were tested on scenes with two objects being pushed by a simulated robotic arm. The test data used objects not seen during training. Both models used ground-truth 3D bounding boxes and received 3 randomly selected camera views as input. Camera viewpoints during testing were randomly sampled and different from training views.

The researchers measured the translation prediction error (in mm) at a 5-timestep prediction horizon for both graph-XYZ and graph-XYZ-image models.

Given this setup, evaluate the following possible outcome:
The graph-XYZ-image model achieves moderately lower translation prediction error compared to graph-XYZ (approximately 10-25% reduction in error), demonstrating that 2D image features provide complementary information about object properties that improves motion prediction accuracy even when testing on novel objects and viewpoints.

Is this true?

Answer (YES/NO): NO